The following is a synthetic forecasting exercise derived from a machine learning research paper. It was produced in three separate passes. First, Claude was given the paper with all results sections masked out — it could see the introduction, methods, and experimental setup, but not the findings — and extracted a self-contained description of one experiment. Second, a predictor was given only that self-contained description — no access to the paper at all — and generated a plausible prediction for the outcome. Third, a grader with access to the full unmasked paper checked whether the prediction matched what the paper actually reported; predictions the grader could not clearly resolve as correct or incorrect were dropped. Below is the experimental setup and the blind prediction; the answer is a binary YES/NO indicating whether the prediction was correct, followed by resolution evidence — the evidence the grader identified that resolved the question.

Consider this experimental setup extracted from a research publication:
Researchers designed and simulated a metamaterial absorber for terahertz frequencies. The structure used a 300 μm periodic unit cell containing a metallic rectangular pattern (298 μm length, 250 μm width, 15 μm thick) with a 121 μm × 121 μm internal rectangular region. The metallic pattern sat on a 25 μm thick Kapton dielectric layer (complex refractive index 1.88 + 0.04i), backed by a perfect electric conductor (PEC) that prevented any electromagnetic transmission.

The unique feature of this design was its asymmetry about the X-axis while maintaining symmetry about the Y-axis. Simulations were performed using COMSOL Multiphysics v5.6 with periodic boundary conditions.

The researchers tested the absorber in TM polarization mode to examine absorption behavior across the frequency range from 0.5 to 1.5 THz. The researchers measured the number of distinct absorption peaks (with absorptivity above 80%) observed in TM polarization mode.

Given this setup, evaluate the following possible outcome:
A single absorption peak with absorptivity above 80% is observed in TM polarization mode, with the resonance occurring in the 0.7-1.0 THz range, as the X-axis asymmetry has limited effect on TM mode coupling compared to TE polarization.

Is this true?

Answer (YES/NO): NO